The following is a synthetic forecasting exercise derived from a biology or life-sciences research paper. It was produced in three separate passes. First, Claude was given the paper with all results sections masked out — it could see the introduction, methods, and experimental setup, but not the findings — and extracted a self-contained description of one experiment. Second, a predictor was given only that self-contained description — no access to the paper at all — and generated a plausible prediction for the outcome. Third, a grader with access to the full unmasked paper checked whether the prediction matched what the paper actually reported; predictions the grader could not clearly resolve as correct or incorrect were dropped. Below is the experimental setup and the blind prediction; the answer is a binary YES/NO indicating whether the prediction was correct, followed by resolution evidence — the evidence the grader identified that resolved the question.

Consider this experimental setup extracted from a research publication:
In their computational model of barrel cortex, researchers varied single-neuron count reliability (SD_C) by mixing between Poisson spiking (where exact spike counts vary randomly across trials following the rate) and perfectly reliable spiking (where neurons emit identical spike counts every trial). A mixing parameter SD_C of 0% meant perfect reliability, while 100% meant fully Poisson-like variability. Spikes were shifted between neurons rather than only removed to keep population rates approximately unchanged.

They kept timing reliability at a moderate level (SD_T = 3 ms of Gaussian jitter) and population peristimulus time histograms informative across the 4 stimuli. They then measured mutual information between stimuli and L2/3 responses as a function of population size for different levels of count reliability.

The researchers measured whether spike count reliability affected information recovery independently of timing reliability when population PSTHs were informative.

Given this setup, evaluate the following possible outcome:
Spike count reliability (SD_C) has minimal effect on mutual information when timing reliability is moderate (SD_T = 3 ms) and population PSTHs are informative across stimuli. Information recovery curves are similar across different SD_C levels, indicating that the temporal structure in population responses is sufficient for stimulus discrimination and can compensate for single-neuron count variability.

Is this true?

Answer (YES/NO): NO